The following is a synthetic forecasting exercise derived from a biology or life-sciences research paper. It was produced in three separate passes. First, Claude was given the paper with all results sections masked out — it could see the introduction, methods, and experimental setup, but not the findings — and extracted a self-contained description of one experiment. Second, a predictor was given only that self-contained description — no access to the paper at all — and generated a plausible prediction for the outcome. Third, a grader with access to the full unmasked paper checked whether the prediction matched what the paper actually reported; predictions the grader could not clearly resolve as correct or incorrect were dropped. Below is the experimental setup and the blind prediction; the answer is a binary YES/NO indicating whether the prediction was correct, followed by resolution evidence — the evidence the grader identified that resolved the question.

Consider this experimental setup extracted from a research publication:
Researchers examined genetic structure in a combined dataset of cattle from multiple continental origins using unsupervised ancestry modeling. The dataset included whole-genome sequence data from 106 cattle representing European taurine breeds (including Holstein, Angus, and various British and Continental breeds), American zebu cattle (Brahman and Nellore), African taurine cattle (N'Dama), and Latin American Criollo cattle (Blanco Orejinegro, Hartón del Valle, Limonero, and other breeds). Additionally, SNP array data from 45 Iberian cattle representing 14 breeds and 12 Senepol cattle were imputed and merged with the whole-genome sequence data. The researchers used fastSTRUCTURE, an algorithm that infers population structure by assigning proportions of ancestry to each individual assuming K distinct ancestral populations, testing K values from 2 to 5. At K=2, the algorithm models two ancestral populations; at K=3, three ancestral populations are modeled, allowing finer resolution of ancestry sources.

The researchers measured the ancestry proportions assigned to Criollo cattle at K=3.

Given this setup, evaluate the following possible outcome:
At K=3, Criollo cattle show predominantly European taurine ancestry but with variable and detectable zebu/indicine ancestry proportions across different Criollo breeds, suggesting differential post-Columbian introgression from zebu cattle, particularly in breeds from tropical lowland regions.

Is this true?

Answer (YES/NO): YES